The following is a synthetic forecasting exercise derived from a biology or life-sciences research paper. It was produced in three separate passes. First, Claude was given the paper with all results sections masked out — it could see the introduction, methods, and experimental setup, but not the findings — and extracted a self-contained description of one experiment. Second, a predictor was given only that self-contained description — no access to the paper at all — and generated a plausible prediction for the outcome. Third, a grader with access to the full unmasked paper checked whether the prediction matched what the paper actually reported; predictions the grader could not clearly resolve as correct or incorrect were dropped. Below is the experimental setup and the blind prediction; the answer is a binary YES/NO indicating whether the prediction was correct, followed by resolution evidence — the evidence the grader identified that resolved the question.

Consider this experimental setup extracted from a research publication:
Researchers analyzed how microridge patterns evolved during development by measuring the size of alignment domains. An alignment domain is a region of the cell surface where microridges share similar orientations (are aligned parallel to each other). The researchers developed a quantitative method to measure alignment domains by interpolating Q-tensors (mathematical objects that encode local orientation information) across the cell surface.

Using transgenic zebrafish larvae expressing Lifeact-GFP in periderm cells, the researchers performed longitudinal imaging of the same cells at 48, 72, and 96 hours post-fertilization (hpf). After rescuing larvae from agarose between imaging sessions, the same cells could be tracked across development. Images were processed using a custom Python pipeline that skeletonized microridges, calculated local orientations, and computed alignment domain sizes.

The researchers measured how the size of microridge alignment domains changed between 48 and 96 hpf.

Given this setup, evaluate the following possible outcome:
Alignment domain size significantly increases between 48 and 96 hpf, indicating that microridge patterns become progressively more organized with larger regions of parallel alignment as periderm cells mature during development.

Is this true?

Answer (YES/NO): YES